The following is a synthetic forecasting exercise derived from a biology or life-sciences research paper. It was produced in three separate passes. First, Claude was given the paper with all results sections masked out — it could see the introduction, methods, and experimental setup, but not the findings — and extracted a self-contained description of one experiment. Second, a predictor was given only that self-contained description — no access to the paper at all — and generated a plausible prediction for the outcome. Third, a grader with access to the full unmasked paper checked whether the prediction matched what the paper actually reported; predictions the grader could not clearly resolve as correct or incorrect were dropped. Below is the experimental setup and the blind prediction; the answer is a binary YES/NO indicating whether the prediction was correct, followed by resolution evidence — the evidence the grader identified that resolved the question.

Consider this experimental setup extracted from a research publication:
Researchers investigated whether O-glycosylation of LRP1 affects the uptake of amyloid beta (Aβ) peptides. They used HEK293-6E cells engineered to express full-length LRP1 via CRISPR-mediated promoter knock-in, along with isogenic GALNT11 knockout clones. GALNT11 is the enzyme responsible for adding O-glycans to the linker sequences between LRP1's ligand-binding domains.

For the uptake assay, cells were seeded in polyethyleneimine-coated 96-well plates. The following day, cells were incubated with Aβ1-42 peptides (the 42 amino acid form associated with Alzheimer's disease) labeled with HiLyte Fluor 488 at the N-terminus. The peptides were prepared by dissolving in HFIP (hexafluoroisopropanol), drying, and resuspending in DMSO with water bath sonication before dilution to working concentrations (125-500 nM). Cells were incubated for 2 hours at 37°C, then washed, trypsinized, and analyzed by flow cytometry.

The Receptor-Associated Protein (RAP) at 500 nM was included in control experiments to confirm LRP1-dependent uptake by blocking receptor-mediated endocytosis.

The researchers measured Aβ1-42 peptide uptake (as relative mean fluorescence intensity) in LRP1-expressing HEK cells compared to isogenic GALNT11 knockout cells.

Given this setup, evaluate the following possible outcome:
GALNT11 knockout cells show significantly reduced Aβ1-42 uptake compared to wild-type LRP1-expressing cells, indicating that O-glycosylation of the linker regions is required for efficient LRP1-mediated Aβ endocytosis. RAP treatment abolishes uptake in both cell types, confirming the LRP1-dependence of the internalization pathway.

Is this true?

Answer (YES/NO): NO